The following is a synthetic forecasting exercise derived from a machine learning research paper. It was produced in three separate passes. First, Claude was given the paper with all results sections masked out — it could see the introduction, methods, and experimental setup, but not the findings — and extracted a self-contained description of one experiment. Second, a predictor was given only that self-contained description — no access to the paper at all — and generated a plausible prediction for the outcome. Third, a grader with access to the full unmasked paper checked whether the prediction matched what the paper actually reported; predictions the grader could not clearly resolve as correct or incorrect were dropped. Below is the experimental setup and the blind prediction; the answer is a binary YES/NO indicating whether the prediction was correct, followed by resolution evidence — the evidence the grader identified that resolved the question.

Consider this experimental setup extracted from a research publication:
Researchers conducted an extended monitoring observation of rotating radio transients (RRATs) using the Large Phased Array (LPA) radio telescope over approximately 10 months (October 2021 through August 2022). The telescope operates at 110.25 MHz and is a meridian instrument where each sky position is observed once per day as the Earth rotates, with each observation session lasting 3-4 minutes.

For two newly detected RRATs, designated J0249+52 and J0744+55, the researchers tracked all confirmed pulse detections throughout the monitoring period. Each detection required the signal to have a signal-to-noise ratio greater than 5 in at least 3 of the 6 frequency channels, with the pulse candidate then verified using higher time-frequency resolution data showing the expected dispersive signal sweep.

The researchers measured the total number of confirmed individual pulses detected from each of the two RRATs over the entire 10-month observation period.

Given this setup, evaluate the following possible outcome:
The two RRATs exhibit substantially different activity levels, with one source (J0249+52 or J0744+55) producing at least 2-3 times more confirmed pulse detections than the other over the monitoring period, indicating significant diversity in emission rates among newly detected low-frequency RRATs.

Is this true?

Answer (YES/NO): NO